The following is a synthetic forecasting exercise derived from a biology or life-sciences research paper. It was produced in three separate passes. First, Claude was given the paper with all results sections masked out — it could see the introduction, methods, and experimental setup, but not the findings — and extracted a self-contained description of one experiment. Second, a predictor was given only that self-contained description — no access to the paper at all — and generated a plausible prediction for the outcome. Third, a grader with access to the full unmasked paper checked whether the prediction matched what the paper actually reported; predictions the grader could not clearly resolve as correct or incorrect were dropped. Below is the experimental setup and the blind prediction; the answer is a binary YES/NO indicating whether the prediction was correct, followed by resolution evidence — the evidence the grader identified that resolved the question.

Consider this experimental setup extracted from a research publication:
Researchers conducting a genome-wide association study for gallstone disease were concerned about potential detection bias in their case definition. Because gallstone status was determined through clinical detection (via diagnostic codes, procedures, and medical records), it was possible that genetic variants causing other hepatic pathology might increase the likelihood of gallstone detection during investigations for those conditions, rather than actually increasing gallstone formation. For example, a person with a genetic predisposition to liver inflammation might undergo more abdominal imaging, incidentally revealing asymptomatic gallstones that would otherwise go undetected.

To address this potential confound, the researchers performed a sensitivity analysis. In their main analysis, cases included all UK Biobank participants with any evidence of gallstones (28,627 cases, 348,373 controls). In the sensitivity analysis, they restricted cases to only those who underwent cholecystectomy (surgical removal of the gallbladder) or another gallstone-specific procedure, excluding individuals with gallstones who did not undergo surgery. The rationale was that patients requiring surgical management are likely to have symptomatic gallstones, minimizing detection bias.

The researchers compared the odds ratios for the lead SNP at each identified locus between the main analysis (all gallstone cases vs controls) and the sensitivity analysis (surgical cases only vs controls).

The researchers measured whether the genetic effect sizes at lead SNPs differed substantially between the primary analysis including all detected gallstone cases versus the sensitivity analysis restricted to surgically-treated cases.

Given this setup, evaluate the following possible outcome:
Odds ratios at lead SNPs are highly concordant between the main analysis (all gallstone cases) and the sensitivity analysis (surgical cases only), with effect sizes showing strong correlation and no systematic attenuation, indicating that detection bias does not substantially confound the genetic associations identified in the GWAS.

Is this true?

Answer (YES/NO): YES